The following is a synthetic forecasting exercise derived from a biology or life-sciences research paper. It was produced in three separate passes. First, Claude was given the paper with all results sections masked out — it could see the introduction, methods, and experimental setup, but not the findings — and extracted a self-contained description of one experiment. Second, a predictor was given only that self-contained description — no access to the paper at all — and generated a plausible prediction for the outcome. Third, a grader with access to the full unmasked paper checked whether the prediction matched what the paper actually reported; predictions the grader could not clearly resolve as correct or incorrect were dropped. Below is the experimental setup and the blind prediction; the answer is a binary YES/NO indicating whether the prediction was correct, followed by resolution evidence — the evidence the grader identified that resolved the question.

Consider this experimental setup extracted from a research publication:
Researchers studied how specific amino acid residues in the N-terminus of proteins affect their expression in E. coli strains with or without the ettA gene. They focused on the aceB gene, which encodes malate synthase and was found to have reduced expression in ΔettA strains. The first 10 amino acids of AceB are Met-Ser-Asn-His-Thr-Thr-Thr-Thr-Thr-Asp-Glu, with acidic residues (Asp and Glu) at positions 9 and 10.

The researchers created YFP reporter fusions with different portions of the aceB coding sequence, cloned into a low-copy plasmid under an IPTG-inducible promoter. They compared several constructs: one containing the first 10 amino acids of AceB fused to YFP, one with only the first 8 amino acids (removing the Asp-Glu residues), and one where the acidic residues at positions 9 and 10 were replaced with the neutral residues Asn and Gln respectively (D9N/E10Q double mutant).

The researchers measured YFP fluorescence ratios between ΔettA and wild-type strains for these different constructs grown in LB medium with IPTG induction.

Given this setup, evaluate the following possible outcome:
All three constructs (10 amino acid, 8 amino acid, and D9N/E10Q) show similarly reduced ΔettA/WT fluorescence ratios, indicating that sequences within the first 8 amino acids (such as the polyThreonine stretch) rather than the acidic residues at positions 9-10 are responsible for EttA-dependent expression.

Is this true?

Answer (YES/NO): NO